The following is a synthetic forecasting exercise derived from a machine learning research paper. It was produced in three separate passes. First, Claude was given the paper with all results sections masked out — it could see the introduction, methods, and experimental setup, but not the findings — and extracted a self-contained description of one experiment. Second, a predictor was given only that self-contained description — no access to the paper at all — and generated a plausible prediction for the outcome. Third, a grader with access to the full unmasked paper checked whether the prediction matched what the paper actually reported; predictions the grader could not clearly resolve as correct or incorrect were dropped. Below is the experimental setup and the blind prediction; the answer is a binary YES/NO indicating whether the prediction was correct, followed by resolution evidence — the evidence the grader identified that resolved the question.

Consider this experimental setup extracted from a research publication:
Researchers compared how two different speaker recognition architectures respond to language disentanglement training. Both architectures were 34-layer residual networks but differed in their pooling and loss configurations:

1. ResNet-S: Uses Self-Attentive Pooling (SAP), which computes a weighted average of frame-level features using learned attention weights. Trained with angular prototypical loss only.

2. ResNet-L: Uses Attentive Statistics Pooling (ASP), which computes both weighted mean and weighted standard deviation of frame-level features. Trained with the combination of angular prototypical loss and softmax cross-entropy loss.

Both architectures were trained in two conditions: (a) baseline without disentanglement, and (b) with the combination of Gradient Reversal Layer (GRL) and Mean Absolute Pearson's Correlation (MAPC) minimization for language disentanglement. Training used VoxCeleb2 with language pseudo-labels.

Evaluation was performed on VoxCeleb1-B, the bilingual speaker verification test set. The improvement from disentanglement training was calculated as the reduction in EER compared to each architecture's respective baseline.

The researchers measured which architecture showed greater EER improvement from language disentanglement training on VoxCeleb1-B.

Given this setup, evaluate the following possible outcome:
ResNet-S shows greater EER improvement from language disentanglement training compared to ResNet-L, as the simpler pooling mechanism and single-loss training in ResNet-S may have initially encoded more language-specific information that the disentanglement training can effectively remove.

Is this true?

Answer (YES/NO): NO